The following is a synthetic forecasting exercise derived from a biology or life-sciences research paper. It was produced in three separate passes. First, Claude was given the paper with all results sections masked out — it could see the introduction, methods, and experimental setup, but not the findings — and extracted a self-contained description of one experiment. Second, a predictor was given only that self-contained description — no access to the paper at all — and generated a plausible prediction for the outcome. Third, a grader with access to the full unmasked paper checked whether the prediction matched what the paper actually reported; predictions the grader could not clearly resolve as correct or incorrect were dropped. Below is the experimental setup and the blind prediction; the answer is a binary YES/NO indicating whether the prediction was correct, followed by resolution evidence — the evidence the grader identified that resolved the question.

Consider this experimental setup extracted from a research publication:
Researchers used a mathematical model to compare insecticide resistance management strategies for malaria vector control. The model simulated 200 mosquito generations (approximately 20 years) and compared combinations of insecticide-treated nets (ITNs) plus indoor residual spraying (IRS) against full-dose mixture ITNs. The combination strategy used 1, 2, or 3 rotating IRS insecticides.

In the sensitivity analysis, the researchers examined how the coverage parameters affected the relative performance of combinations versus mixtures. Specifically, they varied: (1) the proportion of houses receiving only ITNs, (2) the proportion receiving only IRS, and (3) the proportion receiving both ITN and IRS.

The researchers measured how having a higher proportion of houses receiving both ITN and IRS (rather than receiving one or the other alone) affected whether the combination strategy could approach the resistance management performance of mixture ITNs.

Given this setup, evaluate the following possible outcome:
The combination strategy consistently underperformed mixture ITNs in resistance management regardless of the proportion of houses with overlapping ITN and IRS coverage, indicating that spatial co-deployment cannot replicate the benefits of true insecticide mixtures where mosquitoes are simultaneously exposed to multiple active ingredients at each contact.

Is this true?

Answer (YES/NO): NO